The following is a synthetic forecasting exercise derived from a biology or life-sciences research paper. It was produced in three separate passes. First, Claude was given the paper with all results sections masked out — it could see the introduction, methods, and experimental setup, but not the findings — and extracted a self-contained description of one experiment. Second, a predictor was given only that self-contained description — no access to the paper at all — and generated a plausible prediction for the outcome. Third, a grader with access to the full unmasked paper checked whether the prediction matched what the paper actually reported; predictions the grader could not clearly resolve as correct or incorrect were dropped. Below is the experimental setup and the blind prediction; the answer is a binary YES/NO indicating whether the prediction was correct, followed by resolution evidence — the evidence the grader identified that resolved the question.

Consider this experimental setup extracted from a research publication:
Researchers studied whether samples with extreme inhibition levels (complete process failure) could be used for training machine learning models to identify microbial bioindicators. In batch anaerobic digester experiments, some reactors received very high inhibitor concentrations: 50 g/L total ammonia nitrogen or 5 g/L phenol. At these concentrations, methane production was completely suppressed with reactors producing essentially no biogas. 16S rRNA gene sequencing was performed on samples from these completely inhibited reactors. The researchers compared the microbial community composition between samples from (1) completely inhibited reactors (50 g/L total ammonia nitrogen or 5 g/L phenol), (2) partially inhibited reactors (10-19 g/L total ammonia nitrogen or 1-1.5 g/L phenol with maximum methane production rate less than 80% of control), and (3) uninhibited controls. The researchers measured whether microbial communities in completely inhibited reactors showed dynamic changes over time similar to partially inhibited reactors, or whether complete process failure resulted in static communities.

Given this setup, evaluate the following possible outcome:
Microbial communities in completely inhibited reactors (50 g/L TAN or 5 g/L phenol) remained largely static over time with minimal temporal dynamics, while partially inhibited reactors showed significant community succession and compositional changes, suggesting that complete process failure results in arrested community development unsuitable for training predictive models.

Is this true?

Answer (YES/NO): YES